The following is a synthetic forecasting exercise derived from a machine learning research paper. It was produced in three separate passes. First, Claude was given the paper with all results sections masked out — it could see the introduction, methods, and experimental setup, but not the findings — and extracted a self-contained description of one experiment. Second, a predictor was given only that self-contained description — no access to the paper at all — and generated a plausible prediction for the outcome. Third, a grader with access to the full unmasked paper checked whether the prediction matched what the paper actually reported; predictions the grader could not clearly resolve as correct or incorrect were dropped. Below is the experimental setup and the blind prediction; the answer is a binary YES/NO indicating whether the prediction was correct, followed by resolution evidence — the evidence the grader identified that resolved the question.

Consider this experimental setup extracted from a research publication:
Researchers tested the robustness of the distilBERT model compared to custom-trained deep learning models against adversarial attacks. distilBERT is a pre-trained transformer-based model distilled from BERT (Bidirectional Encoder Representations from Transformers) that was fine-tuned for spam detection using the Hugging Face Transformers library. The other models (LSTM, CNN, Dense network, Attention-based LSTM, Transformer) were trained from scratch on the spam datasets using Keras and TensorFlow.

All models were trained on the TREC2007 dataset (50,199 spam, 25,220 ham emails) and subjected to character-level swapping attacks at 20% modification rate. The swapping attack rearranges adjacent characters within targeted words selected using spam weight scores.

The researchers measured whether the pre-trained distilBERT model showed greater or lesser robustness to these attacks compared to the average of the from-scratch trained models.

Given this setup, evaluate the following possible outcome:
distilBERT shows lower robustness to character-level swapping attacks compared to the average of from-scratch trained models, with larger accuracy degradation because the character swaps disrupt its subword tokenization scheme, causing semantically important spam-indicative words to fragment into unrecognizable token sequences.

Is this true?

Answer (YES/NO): NO